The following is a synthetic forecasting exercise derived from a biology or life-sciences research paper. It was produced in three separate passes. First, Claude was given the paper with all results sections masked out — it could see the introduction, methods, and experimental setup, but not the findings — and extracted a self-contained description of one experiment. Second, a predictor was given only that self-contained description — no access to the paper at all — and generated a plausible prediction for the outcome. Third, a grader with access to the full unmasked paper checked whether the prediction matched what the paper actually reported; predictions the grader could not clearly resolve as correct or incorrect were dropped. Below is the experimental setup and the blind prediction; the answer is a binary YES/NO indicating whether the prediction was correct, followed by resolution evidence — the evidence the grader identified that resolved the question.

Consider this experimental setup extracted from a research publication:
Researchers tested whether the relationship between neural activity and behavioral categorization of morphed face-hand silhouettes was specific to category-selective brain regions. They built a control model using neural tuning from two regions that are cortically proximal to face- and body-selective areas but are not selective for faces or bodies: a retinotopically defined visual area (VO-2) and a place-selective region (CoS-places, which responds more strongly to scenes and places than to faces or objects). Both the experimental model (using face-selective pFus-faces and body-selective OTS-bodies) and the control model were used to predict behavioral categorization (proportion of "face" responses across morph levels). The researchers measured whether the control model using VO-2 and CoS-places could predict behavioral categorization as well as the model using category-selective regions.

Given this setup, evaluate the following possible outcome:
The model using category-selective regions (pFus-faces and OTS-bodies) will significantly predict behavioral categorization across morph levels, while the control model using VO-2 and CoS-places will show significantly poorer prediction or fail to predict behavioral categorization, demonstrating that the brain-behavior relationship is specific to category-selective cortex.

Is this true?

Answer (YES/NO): YES